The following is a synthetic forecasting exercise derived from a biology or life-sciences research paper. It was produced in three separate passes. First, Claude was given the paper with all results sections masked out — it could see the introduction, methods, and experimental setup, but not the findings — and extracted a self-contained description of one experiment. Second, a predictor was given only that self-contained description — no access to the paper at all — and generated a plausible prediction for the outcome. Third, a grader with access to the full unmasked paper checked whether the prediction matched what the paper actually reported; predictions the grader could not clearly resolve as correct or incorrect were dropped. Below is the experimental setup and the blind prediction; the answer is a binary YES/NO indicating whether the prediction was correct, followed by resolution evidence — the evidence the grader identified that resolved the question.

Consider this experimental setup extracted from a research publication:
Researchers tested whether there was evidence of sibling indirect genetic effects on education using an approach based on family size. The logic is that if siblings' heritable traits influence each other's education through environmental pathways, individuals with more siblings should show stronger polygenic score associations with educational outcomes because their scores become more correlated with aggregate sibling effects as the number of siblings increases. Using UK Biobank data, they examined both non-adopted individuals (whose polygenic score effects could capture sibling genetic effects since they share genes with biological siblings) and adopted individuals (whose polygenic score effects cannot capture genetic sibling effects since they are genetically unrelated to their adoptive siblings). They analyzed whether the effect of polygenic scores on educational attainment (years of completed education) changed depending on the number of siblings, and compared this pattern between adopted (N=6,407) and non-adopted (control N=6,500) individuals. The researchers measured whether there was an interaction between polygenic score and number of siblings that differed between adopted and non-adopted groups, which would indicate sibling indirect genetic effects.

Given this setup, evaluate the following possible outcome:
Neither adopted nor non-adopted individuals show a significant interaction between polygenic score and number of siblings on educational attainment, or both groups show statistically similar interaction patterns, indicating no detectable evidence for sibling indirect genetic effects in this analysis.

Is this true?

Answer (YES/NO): YES